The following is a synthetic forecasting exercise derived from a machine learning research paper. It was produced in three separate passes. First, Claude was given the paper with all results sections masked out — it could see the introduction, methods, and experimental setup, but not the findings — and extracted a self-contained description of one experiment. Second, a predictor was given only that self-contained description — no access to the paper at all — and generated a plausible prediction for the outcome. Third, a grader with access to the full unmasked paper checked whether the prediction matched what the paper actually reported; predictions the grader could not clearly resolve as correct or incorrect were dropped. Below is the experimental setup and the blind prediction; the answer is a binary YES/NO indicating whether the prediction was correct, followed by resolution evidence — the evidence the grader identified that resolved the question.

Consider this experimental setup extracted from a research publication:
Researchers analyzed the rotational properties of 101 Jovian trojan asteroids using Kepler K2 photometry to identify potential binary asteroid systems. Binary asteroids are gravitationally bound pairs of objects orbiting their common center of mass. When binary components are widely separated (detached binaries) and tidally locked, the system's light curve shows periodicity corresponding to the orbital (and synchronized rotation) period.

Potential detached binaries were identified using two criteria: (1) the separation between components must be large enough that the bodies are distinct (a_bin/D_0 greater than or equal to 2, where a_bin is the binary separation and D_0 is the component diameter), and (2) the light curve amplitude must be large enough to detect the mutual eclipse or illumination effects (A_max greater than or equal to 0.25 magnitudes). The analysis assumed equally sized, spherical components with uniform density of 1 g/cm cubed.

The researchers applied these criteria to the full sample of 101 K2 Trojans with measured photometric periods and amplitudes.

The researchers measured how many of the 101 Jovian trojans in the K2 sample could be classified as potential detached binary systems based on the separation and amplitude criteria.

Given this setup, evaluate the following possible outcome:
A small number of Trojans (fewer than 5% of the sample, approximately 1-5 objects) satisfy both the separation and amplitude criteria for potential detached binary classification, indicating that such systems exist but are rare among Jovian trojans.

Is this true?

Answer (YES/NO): NO